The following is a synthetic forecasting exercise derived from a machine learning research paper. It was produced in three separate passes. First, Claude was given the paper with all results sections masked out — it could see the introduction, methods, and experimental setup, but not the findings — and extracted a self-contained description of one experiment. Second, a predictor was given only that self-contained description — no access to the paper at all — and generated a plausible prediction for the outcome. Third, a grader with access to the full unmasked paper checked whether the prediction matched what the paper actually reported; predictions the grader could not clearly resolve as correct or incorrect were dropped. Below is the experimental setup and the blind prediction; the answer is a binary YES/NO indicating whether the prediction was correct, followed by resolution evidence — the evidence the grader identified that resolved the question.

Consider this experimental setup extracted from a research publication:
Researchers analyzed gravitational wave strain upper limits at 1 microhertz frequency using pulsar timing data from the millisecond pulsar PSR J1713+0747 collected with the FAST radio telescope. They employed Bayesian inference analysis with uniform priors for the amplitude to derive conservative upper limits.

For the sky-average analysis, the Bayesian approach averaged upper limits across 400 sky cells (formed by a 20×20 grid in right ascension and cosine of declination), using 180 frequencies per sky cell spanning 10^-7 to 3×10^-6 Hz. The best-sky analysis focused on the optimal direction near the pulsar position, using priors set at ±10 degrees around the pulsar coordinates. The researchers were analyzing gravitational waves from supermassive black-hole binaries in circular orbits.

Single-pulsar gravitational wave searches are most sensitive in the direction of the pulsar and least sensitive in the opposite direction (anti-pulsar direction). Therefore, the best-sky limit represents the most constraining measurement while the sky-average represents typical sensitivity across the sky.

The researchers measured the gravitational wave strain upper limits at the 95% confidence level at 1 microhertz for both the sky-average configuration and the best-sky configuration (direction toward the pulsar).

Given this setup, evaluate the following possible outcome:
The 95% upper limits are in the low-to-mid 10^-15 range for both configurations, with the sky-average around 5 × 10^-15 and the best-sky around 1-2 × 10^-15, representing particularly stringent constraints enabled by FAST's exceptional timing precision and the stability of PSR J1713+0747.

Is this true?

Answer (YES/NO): NO